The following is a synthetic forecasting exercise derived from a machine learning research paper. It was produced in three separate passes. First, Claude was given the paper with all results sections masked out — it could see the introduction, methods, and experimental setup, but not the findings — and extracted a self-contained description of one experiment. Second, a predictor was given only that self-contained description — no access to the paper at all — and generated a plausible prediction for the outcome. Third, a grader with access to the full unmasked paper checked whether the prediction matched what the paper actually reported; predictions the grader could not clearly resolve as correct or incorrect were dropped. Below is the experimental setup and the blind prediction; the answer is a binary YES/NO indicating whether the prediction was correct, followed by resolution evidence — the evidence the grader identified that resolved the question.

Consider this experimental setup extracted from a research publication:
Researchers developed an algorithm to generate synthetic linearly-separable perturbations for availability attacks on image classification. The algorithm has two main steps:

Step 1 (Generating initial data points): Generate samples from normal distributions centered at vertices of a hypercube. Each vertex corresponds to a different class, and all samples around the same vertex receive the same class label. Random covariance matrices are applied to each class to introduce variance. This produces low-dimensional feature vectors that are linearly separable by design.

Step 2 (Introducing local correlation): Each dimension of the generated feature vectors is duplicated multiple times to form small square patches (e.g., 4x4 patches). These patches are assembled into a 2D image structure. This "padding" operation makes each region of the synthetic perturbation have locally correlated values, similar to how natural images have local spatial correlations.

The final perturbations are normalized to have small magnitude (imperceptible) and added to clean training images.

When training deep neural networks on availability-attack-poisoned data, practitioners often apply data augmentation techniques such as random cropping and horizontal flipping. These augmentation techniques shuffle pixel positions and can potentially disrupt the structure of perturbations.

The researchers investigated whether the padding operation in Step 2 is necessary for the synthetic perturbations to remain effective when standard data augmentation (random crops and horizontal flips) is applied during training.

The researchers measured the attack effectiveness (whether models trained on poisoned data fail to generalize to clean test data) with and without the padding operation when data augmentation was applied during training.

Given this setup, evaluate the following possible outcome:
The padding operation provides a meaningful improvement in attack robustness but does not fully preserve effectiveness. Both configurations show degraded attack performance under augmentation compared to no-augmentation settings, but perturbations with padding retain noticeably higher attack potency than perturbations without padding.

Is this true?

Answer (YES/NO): NO